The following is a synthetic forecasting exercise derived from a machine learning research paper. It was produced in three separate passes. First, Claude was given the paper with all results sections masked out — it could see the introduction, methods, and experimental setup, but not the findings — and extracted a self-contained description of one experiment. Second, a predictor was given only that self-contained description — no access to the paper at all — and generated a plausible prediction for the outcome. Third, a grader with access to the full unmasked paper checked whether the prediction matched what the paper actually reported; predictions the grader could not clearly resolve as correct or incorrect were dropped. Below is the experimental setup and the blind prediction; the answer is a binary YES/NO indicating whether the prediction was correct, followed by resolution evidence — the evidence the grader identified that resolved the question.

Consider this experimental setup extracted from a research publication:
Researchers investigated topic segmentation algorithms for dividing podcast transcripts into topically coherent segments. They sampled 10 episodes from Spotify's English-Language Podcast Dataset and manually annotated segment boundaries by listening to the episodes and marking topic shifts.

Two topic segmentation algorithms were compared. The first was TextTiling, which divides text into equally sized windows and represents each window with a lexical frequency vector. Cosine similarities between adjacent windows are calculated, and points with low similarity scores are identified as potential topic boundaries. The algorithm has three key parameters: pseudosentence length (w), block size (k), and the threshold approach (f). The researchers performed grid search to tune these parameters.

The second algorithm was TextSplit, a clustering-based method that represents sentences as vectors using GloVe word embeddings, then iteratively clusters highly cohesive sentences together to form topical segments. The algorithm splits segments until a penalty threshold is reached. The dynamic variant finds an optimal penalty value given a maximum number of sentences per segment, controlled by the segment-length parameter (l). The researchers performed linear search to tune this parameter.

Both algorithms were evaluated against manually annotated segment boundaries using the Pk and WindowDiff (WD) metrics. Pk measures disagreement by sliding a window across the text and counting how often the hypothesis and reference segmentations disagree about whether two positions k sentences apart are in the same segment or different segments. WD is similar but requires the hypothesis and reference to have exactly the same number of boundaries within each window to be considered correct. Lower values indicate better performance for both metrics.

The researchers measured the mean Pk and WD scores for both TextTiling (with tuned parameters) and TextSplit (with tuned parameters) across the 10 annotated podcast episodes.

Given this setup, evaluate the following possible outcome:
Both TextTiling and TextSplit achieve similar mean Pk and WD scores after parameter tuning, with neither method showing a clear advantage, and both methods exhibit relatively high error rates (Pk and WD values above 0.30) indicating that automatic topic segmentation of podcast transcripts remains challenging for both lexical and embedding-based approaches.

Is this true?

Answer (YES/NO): NO